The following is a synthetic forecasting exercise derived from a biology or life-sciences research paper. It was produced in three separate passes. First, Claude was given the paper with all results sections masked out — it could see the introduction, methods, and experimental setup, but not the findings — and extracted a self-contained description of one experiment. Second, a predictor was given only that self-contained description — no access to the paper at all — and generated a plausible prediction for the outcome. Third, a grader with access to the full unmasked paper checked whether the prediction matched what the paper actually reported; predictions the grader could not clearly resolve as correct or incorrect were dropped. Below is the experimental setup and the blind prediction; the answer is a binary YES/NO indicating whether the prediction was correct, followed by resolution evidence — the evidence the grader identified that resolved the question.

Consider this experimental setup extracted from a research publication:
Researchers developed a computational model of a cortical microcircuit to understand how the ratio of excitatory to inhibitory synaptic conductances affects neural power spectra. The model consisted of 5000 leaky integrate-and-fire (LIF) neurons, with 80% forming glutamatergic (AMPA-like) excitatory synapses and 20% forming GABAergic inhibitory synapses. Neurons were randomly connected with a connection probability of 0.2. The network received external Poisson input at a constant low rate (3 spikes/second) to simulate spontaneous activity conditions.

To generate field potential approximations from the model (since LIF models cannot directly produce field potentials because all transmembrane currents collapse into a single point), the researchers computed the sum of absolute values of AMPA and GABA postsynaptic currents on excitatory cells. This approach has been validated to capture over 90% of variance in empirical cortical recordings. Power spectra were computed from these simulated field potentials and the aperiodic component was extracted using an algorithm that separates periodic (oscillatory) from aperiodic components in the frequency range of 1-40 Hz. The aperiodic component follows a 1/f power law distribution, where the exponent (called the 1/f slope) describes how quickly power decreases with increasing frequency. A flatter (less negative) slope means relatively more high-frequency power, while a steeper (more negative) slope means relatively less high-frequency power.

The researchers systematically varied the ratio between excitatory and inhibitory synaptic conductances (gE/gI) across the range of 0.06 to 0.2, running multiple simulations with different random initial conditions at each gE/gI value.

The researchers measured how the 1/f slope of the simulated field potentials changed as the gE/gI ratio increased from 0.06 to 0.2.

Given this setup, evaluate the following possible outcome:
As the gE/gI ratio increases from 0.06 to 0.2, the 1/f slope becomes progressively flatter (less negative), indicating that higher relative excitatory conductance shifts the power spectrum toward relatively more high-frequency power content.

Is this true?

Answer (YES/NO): YES